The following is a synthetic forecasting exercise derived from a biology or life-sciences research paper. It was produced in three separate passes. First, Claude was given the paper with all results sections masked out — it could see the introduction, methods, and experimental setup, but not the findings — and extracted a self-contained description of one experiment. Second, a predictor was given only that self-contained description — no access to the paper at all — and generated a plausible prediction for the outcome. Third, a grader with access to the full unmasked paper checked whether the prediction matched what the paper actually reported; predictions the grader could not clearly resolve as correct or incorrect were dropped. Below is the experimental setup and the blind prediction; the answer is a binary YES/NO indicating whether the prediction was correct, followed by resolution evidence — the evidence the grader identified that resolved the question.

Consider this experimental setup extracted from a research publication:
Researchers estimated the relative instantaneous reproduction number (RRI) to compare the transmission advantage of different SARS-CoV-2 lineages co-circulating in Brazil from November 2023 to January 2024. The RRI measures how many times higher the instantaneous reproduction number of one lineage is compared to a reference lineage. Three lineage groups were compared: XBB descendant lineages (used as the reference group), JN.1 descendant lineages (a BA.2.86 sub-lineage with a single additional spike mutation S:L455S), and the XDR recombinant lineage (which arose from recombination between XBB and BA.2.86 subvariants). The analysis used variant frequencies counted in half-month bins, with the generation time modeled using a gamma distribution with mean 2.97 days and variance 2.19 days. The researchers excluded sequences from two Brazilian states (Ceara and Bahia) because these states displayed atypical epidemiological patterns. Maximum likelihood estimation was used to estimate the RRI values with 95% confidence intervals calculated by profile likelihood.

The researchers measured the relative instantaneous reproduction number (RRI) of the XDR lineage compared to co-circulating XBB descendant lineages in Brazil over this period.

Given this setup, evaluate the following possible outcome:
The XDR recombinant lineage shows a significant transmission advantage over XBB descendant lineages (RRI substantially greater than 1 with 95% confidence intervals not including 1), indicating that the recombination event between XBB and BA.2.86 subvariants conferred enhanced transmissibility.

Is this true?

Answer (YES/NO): YES